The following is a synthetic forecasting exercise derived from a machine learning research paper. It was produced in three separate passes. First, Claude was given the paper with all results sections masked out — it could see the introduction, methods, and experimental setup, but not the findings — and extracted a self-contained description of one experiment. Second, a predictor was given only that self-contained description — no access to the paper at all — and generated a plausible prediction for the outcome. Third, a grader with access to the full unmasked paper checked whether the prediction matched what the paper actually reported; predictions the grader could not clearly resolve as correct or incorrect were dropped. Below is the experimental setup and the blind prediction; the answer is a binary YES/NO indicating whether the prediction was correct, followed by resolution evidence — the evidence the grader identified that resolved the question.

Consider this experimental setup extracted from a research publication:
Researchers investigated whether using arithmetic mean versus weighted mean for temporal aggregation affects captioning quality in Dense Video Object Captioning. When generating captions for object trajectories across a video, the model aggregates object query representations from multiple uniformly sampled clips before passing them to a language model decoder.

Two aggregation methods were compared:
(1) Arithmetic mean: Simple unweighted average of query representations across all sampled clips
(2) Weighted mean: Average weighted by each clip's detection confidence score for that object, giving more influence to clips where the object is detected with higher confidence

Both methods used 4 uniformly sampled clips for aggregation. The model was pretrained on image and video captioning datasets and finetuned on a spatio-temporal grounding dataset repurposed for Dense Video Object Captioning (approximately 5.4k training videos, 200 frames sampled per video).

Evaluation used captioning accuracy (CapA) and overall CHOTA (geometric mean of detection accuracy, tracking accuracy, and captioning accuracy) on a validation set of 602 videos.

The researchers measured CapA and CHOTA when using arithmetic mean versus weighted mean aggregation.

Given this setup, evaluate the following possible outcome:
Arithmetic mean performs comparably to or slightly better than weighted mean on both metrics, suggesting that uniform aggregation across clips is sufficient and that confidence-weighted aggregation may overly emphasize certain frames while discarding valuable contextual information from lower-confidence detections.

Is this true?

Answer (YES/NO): NO